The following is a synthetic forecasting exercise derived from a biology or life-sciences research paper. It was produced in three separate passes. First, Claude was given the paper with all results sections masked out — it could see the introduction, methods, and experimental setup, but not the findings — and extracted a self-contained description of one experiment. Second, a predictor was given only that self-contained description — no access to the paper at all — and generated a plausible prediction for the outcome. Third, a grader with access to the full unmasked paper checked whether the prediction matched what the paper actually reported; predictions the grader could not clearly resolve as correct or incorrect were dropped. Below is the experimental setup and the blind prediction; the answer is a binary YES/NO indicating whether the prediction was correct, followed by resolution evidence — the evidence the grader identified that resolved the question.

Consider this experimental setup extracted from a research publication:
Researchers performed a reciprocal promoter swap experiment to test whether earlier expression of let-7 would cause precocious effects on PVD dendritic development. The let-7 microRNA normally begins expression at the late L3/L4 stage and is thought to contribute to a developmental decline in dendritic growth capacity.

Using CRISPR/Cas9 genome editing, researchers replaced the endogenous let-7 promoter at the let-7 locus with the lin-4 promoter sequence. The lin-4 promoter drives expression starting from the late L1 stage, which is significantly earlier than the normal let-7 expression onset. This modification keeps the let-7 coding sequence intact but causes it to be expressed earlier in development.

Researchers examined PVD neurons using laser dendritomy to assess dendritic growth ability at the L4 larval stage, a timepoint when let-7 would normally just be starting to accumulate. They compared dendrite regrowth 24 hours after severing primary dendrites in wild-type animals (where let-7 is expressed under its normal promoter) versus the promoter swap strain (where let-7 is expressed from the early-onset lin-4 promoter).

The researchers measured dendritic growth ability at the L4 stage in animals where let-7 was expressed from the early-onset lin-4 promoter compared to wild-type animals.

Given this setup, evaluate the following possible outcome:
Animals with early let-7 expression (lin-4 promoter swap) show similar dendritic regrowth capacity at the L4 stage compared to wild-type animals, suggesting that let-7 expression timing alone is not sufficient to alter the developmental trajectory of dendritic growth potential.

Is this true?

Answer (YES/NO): NO